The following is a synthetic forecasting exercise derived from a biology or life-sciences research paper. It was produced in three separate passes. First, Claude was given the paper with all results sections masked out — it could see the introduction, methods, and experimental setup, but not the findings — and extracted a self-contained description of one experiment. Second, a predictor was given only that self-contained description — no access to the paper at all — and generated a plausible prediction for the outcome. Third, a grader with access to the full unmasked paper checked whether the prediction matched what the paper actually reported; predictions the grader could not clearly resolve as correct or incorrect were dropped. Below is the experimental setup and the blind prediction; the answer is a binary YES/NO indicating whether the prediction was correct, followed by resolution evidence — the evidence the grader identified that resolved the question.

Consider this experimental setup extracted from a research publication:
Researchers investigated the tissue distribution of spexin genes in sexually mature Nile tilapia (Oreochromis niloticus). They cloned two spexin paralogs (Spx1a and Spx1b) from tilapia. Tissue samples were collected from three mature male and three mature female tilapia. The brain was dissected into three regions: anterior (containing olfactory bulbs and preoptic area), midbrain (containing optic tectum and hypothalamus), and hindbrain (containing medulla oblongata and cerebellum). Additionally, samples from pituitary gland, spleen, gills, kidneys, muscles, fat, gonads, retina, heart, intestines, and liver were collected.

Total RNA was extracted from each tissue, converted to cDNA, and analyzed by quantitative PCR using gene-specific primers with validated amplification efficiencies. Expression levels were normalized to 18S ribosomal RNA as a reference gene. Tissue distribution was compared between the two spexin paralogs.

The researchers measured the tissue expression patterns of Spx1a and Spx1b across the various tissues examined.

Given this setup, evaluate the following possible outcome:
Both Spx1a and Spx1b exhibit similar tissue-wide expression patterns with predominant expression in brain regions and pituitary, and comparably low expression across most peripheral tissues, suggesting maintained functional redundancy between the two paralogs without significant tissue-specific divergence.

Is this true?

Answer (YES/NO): NO